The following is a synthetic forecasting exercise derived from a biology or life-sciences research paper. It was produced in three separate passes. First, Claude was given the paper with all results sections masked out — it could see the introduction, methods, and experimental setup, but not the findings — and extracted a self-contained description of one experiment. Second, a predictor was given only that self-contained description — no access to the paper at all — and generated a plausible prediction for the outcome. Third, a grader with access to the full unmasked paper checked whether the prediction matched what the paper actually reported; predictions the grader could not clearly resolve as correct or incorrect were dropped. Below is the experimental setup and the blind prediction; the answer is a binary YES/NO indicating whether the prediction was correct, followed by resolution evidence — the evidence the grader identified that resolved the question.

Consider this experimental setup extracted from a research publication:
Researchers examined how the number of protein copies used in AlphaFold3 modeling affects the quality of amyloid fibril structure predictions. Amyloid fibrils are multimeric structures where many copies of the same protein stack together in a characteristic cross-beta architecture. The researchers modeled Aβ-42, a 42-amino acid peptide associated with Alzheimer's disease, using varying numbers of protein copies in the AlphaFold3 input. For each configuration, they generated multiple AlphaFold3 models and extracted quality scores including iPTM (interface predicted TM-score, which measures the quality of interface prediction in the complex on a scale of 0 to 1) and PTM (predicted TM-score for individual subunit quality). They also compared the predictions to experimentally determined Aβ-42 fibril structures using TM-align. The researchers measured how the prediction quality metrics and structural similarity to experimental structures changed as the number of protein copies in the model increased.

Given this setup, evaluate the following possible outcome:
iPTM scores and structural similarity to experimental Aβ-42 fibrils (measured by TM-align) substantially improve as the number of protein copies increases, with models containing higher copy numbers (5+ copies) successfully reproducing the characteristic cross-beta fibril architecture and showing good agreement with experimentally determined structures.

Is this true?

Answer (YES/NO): NO